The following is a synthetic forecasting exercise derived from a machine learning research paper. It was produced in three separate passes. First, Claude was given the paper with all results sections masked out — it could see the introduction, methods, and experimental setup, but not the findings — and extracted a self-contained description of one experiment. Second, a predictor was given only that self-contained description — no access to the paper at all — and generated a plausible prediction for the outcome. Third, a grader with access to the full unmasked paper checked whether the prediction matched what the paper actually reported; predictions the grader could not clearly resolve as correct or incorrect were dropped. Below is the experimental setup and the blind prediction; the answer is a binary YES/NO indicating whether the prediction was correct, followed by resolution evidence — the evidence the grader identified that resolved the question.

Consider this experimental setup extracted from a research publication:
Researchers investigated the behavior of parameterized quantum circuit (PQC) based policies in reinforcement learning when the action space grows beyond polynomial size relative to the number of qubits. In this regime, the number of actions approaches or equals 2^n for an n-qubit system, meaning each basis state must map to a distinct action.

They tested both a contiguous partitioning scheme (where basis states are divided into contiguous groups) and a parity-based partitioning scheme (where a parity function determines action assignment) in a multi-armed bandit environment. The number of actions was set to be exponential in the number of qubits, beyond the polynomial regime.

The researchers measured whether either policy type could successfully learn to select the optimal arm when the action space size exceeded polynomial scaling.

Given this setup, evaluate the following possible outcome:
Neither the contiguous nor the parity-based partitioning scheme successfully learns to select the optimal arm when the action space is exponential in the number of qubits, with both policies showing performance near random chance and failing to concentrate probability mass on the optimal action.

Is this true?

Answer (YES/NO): YES